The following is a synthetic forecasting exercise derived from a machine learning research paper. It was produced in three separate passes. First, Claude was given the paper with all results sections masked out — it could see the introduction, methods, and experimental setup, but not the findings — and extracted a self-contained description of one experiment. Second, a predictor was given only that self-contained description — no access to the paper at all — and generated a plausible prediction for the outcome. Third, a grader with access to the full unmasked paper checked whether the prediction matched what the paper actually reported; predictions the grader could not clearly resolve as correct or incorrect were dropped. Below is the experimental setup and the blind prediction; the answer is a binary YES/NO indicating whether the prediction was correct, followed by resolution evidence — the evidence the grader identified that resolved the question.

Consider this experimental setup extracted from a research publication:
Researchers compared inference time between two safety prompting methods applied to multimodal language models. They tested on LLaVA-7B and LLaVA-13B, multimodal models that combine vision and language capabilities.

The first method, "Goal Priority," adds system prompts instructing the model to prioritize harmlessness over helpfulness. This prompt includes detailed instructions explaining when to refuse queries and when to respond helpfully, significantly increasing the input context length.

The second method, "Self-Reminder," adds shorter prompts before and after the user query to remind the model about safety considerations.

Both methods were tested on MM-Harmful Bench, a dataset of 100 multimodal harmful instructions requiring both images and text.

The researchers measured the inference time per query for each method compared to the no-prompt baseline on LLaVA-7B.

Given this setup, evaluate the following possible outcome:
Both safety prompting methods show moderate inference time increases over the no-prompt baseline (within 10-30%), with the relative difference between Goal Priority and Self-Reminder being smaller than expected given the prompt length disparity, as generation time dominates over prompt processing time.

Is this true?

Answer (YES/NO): NO